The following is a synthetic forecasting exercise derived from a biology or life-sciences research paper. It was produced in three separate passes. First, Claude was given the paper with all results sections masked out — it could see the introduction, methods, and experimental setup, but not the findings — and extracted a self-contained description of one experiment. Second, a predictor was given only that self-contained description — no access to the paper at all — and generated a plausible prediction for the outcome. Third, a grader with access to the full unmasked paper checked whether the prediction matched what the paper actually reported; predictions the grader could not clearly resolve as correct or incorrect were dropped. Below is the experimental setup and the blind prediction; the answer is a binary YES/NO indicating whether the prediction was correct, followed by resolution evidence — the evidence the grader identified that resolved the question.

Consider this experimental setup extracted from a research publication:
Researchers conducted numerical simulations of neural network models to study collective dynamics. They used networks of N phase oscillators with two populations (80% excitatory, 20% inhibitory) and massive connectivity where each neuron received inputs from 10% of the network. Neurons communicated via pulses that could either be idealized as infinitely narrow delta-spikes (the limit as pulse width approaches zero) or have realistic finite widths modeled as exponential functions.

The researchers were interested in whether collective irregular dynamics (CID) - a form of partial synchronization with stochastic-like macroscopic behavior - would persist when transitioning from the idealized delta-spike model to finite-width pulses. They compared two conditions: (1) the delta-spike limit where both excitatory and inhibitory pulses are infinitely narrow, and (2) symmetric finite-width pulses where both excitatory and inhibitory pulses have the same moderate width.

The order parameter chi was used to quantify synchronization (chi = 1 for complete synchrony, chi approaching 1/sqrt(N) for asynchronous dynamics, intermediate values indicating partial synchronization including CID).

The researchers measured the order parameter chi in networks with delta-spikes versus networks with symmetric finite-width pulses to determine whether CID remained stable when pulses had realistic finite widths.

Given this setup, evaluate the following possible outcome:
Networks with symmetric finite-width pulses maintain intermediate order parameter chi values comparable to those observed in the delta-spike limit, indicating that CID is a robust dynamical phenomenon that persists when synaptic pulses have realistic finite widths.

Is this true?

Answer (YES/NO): YES